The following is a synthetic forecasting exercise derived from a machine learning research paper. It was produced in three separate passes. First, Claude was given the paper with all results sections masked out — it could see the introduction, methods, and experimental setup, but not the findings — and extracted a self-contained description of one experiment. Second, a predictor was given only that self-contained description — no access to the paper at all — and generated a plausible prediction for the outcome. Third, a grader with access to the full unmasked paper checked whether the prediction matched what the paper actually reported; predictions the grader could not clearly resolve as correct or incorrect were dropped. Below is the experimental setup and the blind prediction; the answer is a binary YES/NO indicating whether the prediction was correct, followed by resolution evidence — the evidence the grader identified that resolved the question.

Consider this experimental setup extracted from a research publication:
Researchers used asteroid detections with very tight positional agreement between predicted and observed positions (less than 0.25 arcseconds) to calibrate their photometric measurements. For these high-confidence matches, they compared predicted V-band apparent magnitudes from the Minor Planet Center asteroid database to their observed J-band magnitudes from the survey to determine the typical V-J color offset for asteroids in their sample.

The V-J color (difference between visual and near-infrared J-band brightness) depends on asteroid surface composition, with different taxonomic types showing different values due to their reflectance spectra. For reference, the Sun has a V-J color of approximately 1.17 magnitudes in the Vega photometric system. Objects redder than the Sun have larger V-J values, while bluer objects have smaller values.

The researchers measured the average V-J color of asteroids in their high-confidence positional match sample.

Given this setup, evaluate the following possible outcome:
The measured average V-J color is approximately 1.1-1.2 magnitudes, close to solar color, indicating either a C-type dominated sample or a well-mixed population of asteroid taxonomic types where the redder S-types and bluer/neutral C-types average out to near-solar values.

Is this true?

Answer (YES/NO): NO